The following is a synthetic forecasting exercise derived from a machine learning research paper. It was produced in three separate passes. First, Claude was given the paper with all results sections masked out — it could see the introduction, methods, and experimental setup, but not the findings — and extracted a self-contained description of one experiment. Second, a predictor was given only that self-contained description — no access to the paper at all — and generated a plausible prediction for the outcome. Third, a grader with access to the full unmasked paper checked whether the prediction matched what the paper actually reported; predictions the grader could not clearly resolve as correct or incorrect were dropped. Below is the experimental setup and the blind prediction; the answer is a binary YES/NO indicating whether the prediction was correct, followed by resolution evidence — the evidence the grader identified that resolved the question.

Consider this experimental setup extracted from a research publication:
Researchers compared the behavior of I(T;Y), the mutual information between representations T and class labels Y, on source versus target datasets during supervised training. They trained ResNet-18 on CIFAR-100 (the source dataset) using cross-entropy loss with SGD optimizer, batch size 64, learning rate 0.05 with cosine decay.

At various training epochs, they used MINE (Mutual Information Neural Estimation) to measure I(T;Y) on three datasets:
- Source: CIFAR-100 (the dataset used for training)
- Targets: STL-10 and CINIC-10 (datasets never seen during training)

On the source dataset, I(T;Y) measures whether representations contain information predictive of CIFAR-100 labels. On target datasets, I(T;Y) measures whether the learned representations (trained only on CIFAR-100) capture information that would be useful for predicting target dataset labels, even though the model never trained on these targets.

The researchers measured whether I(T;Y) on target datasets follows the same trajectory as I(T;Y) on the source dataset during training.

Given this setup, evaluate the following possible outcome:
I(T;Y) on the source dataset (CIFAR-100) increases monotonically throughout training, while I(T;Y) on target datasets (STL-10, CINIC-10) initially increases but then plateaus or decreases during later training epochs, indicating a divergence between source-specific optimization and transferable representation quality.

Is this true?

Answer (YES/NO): YES